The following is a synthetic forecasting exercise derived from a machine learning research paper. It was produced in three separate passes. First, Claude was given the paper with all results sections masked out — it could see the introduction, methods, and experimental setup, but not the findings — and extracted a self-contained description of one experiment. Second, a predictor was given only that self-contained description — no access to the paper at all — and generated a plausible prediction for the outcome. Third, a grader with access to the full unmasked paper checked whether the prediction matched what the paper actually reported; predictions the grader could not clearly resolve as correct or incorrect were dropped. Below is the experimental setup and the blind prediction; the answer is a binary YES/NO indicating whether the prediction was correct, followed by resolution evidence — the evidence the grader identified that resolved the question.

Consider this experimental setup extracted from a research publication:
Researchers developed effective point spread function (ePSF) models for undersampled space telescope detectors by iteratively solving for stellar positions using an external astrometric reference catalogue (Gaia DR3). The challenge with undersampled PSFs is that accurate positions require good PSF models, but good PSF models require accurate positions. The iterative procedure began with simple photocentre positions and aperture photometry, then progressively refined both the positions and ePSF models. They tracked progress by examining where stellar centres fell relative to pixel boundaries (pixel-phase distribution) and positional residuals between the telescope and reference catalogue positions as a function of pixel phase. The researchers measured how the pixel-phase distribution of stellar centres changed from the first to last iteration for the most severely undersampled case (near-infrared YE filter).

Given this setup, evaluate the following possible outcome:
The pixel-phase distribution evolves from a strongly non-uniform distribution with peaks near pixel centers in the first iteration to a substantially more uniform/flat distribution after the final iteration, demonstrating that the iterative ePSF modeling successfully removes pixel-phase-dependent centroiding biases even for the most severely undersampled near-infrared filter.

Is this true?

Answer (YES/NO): YES